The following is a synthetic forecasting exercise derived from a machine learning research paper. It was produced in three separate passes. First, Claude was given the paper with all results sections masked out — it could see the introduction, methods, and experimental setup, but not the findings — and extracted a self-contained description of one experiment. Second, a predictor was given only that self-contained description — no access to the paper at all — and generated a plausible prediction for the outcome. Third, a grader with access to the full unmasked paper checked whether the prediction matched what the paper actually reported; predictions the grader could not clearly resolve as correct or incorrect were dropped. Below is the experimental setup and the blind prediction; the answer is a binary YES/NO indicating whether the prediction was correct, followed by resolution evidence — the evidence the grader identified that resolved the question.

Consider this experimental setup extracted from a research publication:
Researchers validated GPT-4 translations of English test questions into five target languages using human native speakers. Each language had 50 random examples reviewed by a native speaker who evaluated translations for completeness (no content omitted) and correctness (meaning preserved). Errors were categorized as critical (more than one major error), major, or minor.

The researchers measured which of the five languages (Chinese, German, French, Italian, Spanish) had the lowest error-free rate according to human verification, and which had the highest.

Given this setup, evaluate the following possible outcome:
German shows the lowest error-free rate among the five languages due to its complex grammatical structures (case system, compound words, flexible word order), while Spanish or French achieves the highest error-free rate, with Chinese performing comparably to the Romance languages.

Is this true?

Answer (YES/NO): NO